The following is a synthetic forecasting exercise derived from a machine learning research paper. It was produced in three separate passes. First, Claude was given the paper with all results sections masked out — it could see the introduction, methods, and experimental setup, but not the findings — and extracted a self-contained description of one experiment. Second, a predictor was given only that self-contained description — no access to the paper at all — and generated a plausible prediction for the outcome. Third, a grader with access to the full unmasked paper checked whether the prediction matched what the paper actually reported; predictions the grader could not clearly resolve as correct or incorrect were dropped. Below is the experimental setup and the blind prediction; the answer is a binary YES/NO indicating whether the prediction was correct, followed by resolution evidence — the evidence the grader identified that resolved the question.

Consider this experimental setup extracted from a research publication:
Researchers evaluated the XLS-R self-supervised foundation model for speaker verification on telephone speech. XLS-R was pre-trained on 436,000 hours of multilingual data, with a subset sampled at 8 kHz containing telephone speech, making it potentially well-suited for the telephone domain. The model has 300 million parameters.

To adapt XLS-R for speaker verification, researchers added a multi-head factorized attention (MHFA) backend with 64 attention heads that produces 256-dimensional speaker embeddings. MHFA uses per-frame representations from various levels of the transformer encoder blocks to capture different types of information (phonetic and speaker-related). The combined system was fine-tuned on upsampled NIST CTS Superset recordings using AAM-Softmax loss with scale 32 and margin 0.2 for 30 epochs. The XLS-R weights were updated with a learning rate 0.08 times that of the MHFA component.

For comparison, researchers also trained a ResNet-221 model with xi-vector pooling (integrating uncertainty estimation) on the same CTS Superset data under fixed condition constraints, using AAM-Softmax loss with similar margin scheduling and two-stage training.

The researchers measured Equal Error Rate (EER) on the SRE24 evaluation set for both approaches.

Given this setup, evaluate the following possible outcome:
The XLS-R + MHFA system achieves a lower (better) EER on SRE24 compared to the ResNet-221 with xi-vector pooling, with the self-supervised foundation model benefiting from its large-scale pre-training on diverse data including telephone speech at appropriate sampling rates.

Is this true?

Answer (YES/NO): NO